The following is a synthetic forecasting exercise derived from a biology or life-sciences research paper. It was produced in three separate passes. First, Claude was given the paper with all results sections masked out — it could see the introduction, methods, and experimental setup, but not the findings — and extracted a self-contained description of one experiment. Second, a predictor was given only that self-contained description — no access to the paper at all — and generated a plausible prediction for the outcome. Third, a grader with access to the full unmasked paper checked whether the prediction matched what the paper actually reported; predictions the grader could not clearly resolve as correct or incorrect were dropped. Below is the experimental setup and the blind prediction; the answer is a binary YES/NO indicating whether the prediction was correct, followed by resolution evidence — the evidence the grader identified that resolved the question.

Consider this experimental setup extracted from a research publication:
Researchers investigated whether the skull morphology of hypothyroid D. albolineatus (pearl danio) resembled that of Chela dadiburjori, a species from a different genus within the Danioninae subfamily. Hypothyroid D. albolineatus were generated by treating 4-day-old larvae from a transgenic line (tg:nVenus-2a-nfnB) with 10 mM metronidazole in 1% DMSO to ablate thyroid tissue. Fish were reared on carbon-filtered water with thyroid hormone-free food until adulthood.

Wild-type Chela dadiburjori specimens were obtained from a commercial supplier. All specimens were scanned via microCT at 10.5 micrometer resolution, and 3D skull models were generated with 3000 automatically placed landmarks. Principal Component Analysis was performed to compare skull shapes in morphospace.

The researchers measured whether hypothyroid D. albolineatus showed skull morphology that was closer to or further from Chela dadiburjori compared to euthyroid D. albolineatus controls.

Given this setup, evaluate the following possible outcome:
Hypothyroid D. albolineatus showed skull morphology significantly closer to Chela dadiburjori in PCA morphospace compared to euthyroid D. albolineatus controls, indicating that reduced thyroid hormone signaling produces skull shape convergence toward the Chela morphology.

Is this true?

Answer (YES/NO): YES